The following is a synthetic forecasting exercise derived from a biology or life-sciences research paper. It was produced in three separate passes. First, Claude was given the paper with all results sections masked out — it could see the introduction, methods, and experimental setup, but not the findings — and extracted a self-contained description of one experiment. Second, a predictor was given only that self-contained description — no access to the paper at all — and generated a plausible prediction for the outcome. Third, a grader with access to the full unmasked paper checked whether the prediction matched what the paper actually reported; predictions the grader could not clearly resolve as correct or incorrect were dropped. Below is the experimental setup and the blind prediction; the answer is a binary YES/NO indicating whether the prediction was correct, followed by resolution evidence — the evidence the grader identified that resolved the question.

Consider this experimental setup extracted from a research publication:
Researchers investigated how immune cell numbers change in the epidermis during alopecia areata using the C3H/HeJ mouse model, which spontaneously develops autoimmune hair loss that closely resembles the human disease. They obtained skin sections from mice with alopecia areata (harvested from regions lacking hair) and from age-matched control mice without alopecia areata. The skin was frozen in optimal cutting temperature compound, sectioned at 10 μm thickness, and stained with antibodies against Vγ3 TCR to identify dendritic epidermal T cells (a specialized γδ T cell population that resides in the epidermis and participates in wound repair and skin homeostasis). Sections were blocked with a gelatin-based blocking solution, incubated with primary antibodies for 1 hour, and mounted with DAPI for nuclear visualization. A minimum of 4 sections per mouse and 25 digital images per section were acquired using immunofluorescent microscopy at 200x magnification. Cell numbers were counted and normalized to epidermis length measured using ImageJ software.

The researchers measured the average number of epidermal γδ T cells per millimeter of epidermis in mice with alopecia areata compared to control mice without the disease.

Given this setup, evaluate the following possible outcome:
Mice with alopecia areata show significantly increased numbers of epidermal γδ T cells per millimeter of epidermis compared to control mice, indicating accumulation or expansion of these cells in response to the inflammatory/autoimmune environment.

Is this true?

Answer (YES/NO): YES